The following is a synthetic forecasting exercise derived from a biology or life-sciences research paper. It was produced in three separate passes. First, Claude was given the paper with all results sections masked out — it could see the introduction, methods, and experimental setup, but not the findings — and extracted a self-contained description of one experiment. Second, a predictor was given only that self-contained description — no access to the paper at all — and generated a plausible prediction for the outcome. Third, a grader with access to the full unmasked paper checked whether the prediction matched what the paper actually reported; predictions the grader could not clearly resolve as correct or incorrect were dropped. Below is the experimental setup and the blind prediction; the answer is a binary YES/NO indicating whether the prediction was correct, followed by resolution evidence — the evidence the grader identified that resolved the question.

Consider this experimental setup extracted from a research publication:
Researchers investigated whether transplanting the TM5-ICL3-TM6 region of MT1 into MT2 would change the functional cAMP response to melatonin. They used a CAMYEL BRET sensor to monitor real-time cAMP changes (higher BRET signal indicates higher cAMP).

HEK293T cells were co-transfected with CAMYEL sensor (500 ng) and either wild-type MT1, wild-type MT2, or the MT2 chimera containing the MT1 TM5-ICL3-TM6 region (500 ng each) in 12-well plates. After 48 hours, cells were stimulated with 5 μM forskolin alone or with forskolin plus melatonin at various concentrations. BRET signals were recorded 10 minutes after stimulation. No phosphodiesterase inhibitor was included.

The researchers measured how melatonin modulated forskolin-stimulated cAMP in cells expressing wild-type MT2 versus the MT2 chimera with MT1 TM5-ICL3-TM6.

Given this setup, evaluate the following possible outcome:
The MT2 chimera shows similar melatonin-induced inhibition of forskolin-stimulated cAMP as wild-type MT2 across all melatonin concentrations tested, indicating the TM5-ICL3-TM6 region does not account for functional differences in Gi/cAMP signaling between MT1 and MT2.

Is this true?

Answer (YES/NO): NO